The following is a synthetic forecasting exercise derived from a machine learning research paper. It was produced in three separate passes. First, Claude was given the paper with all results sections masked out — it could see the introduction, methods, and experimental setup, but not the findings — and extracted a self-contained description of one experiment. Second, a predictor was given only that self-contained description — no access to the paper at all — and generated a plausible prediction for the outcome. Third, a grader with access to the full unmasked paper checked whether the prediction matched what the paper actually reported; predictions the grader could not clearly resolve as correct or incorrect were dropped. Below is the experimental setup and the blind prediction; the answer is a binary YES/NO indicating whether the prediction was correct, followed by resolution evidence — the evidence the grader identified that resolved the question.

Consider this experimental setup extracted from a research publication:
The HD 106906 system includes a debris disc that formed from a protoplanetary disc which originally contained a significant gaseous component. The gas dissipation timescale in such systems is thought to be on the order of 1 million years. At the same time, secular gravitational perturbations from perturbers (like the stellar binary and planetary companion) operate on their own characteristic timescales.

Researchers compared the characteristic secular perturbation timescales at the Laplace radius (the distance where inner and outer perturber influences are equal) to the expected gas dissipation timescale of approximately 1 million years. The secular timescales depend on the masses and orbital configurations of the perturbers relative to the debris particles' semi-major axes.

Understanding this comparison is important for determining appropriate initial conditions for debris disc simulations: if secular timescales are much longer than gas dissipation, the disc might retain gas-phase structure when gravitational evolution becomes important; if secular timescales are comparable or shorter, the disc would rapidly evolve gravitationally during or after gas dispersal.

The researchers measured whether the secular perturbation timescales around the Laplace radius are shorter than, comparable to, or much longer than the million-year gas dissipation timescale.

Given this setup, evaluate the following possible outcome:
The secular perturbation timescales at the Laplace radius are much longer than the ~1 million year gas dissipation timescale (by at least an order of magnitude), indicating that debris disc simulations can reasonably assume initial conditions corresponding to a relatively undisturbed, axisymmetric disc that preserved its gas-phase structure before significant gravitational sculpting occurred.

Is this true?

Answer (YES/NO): YES